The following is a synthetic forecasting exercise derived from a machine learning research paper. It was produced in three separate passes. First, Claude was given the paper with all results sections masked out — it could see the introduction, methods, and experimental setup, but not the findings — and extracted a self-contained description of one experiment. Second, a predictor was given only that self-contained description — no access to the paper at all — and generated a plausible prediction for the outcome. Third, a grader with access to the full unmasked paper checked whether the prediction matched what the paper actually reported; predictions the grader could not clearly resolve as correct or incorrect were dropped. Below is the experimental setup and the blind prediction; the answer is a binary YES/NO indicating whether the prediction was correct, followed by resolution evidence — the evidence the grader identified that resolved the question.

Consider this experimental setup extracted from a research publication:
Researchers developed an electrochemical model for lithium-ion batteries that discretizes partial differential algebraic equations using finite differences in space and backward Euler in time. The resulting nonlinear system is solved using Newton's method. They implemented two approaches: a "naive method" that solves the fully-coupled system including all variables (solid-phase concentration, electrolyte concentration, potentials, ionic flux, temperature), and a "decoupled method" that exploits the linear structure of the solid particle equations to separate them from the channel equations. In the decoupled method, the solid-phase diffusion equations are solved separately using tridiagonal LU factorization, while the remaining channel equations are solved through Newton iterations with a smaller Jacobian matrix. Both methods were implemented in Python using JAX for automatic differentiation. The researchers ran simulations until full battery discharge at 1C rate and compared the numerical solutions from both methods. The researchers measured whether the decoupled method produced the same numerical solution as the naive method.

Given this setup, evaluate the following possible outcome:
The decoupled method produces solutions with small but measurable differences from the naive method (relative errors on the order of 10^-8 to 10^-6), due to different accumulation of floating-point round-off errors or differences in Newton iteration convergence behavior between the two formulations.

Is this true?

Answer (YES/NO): NO